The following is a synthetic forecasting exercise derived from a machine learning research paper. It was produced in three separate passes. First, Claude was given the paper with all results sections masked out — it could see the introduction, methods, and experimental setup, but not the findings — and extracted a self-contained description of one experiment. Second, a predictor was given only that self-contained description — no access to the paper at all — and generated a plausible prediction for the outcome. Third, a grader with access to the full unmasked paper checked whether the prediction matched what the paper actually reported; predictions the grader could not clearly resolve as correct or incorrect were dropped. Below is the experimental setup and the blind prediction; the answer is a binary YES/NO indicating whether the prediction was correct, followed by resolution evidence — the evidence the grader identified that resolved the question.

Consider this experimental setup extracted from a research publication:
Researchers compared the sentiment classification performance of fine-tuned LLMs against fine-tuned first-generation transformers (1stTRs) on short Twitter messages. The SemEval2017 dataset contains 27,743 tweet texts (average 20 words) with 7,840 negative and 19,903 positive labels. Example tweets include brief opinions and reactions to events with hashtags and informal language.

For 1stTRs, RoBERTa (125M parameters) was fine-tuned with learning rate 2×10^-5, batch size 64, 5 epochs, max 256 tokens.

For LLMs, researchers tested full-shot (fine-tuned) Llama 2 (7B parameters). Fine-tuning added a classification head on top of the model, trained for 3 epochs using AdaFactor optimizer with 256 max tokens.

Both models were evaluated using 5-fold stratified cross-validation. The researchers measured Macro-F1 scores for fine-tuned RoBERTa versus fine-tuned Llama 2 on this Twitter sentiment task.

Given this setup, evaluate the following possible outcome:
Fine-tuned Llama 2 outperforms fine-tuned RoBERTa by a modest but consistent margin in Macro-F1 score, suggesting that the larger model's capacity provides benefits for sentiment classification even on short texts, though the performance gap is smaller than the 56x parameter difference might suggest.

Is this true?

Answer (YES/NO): YES